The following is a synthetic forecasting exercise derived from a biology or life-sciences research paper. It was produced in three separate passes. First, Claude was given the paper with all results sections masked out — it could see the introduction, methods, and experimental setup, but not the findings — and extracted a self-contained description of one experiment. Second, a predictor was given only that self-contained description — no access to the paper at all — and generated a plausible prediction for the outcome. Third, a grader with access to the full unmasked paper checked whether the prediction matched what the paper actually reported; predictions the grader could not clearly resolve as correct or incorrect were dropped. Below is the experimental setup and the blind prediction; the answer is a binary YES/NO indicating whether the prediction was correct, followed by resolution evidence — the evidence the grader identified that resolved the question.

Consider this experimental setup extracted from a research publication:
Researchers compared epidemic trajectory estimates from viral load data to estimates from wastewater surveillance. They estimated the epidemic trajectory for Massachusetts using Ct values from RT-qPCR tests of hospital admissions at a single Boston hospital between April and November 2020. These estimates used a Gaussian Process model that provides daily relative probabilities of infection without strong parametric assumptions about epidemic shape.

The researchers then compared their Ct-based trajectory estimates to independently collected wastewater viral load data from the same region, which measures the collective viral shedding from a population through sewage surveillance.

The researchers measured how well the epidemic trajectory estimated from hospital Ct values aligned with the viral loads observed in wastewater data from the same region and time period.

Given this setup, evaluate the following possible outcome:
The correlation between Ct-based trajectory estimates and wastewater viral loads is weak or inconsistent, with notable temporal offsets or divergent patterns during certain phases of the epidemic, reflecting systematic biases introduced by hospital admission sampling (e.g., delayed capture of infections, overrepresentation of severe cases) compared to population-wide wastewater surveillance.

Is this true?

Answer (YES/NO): NO